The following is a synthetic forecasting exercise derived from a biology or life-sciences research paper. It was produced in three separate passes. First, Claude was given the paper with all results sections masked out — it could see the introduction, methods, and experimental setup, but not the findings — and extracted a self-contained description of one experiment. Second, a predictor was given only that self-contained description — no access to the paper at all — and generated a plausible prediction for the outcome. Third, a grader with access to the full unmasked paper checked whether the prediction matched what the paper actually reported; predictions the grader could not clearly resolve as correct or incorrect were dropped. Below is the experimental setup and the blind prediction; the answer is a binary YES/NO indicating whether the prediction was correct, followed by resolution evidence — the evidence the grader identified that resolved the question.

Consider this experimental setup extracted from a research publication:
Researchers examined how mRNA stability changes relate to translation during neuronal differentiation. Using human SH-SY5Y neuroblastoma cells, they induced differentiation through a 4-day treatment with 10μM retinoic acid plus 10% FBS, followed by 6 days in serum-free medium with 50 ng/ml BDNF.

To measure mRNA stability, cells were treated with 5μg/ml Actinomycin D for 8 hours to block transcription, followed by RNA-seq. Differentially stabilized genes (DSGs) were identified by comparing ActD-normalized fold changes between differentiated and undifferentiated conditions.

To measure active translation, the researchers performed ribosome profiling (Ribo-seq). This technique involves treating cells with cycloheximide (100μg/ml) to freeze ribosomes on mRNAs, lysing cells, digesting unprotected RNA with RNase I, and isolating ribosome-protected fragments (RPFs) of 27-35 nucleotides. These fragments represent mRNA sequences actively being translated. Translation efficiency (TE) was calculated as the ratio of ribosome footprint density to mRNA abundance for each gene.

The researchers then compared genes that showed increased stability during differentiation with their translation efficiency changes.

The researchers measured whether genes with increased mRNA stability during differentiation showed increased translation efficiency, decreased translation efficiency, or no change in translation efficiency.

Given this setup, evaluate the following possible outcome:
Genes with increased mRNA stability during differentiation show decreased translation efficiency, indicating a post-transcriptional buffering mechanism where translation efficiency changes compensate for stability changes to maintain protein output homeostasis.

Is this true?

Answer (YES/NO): YES